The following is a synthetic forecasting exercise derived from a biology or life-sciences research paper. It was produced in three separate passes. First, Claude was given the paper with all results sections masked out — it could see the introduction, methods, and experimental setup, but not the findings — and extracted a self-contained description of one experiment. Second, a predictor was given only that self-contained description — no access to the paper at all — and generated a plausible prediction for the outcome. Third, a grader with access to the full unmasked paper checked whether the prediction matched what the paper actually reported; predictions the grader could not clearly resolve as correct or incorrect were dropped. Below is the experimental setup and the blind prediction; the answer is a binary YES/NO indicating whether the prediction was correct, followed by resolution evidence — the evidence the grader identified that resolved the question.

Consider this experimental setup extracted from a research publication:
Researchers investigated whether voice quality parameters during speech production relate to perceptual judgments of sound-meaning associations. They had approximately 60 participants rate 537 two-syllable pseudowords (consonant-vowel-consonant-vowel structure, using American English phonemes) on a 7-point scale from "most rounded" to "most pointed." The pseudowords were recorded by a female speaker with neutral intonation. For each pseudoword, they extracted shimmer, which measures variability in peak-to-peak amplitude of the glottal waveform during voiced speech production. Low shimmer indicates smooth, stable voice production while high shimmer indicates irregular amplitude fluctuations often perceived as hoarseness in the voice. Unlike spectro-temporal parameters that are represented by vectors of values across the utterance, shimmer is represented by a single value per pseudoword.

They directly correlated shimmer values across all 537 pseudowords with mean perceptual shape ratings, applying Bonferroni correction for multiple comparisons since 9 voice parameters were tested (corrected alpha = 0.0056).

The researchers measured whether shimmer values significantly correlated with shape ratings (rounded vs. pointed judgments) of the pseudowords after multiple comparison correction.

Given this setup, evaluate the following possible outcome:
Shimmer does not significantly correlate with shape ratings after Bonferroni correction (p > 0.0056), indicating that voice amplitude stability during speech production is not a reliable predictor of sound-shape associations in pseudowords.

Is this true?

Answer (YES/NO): NO